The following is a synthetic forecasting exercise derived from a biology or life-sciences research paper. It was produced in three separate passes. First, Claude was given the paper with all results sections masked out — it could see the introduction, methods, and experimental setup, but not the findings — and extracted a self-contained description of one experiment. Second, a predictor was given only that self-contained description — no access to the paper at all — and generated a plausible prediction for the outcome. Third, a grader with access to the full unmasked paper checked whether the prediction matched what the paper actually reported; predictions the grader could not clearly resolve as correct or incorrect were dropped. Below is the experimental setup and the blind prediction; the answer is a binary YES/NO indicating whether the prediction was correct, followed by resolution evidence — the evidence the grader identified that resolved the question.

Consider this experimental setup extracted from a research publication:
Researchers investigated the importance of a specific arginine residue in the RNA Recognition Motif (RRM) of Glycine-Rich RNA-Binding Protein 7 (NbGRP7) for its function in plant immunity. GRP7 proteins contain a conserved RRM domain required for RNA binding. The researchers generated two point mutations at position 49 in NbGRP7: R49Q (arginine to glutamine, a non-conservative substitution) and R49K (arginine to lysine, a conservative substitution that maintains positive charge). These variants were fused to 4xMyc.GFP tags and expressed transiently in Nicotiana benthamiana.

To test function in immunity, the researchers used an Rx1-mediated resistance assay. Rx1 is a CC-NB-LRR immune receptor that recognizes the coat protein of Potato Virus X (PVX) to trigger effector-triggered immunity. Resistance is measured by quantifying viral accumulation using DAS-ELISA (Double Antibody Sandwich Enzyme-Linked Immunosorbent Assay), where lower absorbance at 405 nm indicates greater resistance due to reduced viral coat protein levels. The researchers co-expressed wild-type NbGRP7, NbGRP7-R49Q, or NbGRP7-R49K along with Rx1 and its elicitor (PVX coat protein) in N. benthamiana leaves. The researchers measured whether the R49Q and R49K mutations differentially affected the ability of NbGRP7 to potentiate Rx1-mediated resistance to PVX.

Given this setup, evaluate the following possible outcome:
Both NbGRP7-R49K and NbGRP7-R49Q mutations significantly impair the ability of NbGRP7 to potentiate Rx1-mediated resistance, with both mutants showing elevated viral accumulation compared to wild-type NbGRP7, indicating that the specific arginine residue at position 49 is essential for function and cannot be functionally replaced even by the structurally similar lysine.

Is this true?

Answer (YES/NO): NO